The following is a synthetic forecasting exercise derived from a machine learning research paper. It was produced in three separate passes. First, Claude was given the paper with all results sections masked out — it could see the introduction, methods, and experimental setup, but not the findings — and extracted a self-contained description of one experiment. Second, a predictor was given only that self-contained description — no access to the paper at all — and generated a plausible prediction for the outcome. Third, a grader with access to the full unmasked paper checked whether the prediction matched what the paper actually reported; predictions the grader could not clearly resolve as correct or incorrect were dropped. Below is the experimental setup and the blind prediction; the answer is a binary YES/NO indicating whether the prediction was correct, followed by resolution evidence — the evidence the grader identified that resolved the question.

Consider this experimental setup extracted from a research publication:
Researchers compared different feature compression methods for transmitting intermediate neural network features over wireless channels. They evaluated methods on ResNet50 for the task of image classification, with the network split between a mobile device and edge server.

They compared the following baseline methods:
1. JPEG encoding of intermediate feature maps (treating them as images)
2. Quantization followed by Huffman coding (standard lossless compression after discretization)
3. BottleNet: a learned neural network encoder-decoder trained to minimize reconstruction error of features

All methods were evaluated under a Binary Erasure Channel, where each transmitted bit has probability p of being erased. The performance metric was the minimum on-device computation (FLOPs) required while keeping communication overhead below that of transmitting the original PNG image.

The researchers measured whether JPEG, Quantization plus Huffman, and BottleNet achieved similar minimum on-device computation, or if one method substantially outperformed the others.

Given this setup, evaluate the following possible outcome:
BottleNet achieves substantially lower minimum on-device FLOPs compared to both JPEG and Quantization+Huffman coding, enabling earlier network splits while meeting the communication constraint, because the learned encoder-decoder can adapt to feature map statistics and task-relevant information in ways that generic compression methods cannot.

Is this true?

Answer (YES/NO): NO